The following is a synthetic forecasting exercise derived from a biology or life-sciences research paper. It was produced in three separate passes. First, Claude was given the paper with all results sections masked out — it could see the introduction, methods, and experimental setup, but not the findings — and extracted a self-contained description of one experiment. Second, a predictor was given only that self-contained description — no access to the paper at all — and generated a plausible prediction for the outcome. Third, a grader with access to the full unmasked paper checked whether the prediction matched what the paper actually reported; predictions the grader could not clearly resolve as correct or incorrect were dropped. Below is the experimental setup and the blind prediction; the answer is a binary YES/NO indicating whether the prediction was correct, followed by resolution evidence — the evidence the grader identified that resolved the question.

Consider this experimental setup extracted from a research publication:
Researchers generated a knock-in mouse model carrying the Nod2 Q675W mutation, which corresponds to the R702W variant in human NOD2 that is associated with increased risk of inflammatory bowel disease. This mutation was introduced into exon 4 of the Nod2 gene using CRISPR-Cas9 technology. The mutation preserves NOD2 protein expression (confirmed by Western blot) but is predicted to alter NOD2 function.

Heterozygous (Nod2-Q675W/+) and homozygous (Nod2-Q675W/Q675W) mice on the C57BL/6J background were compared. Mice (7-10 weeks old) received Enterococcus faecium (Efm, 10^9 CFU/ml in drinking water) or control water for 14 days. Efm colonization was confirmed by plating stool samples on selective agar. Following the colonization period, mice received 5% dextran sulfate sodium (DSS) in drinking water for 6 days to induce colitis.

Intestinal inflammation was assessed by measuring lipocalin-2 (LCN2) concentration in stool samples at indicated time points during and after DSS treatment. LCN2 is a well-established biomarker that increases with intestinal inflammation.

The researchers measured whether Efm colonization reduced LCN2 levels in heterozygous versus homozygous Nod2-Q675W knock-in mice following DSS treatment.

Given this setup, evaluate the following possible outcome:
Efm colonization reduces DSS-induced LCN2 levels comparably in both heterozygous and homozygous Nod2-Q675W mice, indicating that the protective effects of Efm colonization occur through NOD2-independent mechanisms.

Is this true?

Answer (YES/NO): NO